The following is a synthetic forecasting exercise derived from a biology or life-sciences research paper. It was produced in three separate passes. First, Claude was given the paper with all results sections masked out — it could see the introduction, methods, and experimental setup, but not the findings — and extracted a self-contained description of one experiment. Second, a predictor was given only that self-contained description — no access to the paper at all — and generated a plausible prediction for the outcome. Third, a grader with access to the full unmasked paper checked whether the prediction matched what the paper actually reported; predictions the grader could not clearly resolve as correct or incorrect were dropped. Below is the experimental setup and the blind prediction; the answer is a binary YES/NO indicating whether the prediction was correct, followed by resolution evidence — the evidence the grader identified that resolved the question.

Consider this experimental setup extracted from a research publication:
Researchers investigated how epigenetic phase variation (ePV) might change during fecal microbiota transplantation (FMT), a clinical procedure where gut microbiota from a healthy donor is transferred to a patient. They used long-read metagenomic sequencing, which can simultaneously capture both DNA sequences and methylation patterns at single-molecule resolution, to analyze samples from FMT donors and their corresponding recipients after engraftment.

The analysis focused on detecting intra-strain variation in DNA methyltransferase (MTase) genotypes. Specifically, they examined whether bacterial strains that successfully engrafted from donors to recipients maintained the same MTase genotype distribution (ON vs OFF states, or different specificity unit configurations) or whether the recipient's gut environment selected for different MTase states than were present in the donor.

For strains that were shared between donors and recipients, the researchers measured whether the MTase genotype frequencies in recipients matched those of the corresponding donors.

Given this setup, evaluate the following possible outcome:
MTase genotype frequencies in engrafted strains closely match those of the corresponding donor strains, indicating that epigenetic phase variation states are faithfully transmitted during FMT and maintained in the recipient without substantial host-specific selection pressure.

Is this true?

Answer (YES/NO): NO